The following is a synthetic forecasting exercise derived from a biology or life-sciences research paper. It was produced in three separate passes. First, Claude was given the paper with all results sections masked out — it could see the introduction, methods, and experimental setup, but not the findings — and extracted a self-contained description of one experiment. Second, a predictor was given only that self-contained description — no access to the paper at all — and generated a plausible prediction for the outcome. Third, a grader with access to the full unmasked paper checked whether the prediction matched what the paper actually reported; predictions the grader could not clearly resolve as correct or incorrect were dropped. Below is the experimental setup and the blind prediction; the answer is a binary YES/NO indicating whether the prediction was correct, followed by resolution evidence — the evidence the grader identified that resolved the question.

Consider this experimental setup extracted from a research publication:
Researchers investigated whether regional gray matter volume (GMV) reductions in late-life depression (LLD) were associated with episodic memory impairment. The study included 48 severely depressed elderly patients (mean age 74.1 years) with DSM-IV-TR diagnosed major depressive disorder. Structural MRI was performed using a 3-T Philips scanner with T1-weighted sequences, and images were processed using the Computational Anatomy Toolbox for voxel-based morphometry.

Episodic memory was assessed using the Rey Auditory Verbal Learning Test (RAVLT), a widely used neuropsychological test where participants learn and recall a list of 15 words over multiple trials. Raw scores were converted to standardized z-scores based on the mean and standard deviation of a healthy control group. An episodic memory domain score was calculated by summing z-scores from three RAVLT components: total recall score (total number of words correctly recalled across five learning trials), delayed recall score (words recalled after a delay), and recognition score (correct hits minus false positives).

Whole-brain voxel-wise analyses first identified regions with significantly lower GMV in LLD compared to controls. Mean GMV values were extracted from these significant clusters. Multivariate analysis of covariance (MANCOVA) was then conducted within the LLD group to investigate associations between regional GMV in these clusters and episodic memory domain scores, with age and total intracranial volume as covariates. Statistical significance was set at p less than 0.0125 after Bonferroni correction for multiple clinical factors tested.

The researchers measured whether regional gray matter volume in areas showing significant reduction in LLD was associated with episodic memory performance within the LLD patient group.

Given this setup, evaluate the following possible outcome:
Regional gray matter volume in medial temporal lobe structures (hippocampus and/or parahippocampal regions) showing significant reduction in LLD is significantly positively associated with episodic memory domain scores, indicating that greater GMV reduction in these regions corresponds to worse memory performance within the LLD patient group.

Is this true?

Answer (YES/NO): NO